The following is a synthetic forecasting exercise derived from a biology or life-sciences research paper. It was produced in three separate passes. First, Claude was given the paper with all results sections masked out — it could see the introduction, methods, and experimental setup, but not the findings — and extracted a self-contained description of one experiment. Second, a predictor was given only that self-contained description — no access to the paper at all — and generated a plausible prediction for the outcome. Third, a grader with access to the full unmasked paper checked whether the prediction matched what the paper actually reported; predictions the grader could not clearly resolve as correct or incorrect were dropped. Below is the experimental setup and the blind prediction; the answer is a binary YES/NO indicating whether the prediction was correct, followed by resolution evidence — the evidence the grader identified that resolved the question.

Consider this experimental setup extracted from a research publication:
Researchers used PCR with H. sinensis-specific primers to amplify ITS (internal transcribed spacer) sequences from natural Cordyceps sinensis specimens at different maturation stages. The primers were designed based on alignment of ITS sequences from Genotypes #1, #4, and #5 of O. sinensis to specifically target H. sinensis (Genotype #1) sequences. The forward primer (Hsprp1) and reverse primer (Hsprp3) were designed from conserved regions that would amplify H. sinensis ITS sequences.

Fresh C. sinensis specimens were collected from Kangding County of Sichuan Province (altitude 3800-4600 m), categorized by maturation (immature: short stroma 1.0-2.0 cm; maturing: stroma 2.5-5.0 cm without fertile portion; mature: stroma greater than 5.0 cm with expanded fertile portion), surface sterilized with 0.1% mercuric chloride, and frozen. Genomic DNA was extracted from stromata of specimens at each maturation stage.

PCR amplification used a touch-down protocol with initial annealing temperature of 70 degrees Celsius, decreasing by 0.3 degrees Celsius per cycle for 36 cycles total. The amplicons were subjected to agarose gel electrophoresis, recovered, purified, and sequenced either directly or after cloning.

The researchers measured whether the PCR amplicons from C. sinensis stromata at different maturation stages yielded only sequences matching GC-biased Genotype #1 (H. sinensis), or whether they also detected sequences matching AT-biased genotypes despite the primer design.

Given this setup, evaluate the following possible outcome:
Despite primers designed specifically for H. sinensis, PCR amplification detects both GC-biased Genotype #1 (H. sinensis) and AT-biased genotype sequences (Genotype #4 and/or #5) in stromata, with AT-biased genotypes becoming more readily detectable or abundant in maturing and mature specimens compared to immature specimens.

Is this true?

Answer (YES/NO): NO